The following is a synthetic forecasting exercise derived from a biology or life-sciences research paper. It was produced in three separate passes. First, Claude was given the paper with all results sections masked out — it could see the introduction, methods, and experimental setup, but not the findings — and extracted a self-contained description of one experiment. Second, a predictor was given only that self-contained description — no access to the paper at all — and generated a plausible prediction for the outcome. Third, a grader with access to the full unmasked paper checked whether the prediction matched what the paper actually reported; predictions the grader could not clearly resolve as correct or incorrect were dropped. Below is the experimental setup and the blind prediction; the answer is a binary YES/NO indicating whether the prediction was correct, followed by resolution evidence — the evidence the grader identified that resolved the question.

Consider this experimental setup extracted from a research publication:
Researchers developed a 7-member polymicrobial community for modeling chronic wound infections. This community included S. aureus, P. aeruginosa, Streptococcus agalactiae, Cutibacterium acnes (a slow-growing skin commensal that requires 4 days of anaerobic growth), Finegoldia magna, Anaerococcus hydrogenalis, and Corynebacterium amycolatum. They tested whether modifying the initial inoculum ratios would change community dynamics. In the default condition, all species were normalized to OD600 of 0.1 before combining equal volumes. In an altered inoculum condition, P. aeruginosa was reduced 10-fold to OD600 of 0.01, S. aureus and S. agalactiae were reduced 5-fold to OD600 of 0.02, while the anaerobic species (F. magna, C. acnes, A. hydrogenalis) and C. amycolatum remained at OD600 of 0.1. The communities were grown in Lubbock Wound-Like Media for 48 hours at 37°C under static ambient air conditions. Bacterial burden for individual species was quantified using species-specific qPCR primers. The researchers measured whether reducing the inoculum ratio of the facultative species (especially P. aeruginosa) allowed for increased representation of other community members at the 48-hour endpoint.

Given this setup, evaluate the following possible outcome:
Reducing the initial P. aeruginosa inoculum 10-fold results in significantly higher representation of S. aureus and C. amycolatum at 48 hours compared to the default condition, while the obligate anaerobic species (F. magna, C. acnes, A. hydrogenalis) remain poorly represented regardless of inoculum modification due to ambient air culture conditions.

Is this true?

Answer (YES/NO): NO